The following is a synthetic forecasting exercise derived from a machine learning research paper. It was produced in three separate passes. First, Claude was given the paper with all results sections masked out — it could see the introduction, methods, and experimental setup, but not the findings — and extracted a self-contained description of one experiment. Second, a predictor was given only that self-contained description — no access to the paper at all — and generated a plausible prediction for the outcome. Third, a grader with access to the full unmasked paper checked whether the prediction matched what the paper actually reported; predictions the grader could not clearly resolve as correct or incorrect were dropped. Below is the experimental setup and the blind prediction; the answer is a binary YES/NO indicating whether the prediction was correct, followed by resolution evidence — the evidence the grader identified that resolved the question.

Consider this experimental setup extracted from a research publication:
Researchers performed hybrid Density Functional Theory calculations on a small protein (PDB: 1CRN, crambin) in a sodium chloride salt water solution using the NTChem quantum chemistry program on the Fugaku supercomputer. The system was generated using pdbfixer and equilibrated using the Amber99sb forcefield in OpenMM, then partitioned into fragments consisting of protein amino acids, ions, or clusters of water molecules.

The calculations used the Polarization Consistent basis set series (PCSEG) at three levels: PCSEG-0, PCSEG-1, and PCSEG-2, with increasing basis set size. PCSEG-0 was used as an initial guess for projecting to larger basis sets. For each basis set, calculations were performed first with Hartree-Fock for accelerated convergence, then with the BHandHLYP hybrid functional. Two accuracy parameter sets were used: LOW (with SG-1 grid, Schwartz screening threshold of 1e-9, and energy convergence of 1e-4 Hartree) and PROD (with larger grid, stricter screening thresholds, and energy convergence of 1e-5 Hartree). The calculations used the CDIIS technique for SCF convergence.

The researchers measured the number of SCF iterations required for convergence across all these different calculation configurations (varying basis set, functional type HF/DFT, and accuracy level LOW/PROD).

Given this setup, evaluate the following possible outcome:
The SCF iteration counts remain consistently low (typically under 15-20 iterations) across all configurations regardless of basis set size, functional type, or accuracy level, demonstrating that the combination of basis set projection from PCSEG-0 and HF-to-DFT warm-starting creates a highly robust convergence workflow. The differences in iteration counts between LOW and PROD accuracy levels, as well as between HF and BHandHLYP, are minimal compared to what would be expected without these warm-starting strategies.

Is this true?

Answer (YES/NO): YES